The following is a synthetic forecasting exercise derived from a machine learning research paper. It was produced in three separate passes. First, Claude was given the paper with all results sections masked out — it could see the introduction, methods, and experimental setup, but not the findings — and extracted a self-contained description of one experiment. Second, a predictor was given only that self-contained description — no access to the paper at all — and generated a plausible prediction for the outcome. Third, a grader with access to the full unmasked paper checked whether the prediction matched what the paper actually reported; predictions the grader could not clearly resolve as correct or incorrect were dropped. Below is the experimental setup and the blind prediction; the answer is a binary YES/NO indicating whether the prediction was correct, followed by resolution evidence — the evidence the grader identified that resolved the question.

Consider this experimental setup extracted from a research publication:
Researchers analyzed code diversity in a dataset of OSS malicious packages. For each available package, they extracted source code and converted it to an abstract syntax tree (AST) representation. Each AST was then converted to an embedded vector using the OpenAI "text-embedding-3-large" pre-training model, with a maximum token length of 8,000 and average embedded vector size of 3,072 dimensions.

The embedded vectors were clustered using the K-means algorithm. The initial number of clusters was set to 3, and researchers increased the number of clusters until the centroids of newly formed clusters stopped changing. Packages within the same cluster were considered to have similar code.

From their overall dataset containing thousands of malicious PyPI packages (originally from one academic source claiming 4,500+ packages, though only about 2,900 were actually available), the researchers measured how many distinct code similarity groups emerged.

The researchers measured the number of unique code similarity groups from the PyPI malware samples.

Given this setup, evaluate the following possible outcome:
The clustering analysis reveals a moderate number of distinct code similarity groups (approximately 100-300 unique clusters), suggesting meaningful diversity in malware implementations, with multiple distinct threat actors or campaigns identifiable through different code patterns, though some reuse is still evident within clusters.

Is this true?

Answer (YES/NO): NO